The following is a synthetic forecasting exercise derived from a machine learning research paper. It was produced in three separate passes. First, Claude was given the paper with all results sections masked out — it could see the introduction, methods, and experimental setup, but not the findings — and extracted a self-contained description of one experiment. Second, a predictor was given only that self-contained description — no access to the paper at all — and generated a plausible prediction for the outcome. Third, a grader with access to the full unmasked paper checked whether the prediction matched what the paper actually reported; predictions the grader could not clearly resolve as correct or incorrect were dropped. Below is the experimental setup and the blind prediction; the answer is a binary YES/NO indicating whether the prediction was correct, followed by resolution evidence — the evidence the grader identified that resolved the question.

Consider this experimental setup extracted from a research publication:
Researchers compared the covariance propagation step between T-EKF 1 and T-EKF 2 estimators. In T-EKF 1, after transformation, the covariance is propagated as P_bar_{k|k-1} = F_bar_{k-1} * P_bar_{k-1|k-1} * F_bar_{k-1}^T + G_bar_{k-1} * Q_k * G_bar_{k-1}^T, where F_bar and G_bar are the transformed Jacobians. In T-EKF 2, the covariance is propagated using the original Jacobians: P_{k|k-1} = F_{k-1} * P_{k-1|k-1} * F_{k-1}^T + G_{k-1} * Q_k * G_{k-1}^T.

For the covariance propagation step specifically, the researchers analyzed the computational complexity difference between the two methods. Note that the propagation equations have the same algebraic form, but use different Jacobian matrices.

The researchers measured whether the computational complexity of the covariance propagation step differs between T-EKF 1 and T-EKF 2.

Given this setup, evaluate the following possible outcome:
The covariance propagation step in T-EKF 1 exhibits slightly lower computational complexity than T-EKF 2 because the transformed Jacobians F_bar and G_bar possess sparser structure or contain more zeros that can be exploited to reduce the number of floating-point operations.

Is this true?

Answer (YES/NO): NO